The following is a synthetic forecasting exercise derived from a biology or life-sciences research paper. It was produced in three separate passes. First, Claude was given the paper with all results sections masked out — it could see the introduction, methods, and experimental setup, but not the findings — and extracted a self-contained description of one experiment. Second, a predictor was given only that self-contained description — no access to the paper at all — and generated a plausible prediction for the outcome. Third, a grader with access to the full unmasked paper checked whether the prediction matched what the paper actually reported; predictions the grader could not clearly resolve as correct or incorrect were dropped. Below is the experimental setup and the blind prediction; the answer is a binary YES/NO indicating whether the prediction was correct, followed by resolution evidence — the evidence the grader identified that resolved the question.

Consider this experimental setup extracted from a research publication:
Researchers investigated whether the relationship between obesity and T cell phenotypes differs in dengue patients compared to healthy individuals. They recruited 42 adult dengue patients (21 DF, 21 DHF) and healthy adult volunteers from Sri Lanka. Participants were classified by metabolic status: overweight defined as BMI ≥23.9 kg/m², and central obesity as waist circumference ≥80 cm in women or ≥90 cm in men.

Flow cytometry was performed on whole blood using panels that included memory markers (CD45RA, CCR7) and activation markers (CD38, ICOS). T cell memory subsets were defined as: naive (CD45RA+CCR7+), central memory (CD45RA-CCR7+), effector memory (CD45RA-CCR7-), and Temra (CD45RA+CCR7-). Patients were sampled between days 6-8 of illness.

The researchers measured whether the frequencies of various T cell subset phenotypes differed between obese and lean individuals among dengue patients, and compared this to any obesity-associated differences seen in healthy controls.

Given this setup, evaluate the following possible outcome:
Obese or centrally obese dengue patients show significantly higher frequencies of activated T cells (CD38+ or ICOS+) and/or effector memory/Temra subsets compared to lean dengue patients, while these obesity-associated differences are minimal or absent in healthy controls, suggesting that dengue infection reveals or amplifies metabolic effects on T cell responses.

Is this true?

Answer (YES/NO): NO